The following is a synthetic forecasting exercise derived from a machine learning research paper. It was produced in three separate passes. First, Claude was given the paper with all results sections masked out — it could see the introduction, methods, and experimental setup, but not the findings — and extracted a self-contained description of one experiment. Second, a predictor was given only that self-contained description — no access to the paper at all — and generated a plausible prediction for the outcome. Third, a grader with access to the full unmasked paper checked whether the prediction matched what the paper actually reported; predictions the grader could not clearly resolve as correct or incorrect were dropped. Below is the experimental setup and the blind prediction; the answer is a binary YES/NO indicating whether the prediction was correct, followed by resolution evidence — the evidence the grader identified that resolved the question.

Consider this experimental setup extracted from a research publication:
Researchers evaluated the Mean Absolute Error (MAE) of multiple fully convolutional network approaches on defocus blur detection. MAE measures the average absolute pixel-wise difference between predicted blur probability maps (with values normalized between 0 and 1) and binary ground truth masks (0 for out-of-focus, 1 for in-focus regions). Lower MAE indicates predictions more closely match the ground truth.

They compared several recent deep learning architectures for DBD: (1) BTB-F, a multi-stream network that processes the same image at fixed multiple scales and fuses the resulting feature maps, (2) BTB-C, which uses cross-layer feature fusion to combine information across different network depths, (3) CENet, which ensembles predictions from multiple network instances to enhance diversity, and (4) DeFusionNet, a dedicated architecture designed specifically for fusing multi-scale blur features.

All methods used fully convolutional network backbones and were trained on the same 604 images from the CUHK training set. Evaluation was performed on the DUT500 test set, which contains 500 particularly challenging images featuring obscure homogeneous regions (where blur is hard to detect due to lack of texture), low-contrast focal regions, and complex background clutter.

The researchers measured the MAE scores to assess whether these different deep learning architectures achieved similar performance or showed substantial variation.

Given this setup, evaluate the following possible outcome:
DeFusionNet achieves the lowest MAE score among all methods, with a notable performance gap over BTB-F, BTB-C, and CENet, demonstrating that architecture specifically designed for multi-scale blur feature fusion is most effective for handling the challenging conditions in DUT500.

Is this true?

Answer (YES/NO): NO